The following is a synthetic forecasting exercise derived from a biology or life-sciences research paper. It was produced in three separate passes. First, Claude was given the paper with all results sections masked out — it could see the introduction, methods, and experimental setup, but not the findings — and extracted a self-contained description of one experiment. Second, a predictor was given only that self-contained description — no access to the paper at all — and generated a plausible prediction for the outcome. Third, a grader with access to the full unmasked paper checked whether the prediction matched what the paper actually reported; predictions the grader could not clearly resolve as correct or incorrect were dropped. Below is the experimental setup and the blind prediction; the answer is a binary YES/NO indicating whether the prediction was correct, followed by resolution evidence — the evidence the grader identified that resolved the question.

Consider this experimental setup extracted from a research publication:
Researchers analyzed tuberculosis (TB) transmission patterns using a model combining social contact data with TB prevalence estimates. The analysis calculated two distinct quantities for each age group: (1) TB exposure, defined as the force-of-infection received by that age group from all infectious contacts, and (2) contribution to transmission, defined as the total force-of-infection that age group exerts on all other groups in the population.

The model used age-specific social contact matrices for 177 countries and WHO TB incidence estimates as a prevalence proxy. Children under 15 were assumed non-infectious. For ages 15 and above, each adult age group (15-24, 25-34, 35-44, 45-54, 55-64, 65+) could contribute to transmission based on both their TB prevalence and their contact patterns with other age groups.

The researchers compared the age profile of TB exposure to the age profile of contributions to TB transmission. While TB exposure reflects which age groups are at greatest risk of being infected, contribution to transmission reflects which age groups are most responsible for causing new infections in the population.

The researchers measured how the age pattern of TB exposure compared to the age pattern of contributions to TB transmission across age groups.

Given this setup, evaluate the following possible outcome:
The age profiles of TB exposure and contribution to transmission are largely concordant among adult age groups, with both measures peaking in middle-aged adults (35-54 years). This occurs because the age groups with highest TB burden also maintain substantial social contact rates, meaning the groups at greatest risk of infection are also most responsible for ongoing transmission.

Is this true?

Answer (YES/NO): NO